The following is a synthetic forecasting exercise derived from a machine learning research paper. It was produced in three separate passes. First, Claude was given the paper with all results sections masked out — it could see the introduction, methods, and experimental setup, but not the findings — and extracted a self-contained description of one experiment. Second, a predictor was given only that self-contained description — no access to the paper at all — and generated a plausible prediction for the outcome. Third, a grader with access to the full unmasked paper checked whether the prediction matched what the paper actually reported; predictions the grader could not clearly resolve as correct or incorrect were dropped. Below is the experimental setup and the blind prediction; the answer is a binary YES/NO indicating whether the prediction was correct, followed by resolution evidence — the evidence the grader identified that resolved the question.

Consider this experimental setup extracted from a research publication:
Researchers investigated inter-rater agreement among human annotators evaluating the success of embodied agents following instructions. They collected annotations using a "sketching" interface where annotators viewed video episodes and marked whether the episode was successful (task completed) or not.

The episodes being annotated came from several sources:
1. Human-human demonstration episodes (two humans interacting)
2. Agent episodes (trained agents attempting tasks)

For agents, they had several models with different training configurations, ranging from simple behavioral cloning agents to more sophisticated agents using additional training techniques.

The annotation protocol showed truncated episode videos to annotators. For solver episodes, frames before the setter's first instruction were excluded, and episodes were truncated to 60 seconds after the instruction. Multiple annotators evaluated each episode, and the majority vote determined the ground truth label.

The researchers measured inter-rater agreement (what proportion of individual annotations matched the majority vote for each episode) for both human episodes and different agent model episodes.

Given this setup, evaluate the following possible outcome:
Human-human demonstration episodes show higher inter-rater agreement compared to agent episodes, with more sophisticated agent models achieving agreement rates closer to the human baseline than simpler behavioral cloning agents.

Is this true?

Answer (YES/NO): NO